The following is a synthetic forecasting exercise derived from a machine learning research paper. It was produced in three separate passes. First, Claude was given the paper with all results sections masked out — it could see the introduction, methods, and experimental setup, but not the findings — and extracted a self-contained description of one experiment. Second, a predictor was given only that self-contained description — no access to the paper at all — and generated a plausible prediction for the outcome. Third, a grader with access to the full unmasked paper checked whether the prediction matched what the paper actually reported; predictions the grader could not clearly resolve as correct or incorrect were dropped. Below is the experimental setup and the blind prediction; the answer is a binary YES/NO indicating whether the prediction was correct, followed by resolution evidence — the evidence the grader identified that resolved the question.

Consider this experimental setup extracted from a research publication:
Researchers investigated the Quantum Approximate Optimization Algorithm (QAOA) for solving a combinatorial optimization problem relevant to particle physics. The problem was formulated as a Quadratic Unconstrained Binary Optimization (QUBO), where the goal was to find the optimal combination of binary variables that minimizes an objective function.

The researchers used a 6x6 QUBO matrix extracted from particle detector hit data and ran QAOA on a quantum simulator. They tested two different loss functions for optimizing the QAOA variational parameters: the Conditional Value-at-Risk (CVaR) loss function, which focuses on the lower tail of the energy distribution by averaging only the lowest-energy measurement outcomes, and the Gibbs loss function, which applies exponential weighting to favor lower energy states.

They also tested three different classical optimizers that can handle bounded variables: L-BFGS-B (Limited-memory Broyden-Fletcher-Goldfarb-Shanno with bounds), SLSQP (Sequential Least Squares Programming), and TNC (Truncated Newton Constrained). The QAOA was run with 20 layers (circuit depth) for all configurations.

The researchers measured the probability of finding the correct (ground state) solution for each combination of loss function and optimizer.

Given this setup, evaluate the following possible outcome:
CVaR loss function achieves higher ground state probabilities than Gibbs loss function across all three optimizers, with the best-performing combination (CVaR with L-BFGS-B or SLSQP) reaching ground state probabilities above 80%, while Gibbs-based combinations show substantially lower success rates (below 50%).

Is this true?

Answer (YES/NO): NO